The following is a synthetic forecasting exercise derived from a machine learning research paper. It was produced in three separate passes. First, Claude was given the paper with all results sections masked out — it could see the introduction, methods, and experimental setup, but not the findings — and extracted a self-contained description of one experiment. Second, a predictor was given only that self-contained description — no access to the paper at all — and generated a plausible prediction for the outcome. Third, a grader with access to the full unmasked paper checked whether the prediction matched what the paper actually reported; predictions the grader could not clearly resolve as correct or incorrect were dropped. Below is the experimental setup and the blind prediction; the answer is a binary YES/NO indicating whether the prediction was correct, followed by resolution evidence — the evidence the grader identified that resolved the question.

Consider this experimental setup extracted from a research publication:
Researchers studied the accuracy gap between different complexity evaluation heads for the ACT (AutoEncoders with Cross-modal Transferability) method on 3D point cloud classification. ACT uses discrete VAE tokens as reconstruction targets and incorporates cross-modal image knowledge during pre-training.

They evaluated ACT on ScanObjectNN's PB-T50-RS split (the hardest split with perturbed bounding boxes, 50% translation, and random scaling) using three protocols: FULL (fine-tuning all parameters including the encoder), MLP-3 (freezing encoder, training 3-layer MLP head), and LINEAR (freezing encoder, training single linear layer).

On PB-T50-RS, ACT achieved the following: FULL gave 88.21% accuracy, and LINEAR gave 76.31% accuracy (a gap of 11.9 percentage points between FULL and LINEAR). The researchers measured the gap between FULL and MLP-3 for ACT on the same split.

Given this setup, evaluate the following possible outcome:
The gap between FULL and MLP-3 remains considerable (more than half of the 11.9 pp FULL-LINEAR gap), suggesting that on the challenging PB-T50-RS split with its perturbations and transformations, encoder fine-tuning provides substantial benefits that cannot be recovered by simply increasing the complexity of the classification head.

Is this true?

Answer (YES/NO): YES